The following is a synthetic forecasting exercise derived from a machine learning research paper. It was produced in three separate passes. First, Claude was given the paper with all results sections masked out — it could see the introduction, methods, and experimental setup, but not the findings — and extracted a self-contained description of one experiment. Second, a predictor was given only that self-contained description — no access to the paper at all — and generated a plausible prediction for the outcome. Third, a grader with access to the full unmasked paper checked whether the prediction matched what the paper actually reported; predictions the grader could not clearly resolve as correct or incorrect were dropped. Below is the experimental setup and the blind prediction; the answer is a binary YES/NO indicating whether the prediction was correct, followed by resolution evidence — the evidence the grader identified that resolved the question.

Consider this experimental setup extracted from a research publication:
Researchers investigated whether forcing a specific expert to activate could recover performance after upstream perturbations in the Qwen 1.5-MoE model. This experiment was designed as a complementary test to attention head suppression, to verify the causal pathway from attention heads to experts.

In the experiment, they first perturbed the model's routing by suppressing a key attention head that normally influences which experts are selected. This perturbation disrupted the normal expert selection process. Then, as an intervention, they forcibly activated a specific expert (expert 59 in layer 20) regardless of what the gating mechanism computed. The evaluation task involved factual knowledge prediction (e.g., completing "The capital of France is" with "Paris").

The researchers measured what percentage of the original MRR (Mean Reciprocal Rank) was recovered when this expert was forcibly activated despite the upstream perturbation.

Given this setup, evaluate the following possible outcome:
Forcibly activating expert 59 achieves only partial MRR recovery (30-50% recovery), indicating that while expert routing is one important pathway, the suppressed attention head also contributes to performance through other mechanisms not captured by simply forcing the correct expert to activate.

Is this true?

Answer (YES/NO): NO